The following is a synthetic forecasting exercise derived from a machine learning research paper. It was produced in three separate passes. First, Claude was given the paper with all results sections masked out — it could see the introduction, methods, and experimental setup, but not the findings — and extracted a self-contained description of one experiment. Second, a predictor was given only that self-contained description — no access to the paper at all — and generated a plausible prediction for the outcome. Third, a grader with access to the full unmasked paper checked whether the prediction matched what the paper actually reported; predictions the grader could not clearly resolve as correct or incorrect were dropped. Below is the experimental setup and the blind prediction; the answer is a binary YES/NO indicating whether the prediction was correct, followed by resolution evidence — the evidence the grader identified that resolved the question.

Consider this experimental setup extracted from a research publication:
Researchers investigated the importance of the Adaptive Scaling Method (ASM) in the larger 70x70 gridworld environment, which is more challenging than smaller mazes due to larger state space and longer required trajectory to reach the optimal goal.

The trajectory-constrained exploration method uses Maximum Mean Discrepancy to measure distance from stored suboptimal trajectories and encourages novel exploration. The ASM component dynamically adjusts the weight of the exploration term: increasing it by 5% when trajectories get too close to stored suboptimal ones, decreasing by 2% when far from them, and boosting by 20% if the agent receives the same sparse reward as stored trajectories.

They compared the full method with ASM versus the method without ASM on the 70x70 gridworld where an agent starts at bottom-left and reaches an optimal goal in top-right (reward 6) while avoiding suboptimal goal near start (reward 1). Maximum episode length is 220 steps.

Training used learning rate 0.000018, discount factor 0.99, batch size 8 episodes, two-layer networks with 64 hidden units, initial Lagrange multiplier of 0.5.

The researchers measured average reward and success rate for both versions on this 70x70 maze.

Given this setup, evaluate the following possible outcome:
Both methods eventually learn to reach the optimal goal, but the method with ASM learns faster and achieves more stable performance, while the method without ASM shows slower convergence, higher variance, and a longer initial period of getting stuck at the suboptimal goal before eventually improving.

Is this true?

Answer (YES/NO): NO